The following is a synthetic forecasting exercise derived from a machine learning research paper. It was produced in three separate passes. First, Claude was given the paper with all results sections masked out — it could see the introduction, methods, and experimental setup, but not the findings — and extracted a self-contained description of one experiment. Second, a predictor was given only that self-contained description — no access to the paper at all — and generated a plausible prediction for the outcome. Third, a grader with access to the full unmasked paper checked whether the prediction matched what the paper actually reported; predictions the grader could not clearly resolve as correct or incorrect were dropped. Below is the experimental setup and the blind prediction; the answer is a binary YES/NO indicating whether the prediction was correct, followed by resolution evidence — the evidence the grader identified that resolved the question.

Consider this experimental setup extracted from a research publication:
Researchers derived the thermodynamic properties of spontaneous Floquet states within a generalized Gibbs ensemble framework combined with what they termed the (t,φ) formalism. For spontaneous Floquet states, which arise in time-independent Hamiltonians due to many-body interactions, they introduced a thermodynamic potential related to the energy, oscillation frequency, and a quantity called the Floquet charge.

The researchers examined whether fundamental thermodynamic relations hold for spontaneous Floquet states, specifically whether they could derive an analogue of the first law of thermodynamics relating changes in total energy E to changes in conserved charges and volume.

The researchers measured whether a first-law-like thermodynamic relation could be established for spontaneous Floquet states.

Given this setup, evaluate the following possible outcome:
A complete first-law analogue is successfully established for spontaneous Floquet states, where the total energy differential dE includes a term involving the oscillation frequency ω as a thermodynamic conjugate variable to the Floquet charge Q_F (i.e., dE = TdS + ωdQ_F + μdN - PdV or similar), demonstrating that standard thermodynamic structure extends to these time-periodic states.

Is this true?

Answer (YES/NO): YES